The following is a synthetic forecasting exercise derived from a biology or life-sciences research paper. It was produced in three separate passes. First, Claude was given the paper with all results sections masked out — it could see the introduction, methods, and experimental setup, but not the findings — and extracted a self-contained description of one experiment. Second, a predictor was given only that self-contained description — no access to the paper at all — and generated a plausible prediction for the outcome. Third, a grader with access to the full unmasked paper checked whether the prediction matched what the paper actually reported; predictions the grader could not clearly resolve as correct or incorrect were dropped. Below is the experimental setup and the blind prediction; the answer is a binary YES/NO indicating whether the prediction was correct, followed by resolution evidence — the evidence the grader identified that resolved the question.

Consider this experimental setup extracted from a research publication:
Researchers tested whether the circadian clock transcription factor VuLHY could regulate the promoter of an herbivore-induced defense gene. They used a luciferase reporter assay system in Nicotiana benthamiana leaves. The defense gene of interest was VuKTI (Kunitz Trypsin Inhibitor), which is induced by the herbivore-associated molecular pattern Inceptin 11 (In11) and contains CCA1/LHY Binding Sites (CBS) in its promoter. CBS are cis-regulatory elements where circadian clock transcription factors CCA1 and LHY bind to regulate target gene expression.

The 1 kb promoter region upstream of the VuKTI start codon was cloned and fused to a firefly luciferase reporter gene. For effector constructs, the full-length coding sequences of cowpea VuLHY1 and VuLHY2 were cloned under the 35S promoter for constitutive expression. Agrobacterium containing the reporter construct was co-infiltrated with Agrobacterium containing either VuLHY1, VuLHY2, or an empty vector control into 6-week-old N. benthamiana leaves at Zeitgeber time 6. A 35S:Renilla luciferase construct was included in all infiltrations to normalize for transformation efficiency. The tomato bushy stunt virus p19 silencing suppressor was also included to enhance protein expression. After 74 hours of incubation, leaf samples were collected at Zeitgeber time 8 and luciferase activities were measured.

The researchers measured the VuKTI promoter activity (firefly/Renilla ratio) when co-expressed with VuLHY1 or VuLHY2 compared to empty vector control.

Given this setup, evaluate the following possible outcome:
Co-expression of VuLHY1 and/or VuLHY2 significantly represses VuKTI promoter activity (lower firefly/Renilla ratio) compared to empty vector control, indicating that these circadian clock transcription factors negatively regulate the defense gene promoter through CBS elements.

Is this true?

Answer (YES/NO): NO